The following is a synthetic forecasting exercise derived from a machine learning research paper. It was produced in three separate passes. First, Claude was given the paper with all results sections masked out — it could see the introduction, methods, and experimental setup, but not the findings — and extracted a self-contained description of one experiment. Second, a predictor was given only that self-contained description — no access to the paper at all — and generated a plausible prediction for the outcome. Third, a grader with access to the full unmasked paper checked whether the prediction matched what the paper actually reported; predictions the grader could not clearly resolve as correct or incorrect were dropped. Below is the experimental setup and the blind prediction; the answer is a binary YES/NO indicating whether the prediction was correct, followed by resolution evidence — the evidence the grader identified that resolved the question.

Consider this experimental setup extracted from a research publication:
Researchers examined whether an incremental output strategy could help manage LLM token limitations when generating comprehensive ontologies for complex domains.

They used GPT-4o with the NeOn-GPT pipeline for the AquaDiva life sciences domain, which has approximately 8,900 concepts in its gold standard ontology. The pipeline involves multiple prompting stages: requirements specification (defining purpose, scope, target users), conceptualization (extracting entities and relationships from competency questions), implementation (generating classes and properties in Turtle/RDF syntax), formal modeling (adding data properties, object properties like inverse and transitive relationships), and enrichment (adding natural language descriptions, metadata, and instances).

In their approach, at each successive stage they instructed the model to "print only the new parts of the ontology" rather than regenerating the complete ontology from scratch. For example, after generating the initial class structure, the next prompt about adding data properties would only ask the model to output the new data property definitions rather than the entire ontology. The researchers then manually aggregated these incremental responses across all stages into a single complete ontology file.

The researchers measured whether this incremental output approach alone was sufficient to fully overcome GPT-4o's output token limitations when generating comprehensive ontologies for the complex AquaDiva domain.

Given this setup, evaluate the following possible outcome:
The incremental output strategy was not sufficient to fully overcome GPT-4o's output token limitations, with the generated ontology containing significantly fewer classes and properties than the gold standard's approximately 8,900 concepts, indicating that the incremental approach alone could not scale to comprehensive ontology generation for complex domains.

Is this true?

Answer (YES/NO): YES